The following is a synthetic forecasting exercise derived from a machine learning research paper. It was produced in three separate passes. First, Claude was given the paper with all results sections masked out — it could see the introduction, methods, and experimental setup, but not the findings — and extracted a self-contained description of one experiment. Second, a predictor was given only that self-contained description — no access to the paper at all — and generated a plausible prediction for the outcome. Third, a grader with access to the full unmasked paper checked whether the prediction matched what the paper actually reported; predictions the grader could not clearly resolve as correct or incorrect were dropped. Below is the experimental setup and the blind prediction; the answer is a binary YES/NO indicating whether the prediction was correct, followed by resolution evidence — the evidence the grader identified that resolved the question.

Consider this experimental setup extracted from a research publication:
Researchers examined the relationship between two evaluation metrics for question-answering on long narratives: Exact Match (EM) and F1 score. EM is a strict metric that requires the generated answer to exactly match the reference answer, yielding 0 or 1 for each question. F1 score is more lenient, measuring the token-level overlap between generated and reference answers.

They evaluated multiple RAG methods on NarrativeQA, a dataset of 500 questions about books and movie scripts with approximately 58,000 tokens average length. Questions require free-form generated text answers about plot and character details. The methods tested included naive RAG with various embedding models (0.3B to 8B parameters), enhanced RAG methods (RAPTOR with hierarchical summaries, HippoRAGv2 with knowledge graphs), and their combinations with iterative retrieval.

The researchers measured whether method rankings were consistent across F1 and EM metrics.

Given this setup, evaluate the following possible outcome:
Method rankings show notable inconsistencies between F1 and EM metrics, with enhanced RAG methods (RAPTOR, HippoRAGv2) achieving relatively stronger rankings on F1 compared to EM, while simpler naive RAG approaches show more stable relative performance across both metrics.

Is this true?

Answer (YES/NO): NO